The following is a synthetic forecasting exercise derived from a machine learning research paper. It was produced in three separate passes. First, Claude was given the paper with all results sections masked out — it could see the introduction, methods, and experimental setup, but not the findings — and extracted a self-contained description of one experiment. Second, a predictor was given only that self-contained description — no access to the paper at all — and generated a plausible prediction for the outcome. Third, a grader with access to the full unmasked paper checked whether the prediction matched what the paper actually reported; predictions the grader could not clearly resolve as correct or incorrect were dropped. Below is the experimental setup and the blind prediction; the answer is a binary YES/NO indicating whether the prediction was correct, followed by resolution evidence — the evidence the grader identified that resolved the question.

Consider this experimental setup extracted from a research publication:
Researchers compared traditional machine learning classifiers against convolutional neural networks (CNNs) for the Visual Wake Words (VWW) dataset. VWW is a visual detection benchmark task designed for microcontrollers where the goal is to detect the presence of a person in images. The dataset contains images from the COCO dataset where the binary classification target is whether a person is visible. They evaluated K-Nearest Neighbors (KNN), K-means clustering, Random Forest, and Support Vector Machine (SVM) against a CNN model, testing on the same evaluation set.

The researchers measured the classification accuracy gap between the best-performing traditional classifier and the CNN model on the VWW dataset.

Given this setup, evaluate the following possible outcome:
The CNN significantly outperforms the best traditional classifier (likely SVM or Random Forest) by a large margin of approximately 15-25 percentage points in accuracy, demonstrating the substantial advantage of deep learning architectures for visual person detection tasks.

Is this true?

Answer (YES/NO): YES